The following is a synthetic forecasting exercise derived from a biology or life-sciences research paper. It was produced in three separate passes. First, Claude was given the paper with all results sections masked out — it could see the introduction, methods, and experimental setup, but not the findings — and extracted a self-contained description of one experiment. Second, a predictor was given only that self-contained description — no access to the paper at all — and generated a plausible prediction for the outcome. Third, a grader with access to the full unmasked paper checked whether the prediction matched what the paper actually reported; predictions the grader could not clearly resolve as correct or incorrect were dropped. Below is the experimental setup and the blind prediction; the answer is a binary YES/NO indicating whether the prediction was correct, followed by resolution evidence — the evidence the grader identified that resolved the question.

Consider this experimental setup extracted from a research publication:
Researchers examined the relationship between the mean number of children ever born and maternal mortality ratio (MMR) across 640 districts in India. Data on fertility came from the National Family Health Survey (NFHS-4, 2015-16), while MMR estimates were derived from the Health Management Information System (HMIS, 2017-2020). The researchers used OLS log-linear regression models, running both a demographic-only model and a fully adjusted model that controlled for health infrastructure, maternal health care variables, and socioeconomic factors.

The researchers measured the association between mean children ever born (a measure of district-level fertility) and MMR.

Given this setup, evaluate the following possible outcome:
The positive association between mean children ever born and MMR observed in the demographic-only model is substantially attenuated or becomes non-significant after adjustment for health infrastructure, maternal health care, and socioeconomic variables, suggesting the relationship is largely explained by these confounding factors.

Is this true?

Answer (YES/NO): NO